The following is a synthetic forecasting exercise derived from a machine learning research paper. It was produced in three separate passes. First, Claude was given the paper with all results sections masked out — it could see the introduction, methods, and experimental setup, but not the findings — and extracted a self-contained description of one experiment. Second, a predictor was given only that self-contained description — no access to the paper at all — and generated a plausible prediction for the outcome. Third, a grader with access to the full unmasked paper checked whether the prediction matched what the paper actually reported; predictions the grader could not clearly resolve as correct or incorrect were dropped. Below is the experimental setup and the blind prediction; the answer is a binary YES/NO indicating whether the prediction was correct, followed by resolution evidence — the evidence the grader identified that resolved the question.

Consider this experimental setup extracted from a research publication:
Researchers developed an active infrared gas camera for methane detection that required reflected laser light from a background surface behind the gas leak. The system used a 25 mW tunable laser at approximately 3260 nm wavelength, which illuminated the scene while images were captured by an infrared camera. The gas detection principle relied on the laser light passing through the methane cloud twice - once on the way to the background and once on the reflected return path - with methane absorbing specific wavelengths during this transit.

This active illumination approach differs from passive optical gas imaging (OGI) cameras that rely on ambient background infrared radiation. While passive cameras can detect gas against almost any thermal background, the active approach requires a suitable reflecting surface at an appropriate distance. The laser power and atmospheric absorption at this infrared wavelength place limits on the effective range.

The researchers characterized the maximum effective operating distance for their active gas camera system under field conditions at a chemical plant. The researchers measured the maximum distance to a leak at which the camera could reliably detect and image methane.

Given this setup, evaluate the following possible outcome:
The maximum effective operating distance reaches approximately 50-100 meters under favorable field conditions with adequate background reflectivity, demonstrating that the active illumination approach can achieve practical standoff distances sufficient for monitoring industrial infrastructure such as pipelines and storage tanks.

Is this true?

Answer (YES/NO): NO